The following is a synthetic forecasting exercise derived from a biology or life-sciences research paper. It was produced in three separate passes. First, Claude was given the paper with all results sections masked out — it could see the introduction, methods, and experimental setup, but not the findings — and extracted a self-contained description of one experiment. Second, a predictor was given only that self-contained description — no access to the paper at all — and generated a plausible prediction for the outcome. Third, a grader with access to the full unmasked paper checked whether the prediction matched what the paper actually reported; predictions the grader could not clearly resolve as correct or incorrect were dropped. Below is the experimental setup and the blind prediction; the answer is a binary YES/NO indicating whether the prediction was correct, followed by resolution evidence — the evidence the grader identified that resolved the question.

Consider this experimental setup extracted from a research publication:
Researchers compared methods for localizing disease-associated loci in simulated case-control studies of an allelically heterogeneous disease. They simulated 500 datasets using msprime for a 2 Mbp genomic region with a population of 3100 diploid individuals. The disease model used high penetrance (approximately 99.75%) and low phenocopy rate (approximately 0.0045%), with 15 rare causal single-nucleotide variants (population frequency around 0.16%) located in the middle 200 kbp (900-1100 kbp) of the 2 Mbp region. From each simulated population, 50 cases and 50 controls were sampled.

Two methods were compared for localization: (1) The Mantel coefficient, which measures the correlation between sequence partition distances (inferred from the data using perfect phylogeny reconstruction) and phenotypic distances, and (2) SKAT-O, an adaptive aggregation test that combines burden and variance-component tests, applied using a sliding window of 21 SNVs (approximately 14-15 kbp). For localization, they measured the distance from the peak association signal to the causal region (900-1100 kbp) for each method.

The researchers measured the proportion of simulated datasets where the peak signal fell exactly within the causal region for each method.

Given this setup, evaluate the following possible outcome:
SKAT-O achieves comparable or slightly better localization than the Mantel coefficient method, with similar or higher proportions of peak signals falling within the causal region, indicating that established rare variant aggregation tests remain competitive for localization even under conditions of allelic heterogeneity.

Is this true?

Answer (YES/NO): NO